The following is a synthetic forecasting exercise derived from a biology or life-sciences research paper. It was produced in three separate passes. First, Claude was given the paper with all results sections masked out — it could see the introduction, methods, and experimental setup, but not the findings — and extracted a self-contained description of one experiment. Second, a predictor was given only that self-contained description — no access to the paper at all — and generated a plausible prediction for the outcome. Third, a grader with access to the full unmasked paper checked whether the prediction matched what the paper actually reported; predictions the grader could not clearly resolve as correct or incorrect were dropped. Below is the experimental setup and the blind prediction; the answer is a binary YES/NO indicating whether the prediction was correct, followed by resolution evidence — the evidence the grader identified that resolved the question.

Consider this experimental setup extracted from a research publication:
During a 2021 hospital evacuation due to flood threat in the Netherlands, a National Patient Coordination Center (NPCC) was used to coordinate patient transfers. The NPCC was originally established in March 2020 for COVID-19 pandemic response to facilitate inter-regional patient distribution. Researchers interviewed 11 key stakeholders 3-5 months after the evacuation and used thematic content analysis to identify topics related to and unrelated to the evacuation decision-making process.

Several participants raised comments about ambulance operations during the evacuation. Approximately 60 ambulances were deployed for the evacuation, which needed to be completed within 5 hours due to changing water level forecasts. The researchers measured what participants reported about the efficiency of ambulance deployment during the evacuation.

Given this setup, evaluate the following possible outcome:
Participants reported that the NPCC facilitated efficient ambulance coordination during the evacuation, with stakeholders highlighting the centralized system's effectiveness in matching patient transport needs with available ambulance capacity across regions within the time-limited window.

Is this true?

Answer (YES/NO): NO